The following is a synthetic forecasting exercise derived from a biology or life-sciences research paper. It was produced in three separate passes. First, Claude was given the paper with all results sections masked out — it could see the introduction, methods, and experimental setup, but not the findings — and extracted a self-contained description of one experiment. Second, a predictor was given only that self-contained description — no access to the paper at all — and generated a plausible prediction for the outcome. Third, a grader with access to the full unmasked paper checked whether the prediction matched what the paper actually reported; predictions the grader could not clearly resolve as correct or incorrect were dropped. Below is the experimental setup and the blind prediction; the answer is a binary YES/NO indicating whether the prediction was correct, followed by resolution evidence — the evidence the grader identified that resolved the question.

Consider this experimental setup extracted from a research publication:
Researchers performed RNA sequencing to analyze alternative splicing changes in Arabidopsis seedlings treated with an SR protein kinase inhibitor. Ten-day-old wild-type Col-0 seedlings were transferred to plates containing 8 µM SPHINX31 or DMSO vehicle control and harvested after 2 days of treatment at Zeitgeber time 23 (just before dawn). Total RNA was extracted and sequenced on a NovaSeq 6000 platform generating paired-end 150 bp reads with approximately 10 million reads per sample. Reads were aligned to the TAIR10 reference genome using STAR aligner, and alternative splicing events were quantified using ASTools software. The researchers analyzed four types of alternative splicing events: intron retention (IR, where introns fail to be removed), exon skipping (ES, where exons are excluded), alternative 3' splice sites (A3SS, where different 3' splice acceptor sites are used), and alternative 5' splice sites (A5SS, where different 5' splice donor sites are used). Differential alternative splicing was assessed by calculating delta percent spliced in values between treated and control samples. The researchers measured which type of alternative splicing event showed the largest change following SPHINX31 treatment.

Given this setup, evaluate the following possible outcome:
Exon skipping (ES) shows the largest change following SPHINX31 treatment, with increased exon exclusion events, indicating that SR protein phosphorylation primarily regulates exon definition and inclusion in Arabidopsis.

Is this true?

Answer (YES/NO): NO